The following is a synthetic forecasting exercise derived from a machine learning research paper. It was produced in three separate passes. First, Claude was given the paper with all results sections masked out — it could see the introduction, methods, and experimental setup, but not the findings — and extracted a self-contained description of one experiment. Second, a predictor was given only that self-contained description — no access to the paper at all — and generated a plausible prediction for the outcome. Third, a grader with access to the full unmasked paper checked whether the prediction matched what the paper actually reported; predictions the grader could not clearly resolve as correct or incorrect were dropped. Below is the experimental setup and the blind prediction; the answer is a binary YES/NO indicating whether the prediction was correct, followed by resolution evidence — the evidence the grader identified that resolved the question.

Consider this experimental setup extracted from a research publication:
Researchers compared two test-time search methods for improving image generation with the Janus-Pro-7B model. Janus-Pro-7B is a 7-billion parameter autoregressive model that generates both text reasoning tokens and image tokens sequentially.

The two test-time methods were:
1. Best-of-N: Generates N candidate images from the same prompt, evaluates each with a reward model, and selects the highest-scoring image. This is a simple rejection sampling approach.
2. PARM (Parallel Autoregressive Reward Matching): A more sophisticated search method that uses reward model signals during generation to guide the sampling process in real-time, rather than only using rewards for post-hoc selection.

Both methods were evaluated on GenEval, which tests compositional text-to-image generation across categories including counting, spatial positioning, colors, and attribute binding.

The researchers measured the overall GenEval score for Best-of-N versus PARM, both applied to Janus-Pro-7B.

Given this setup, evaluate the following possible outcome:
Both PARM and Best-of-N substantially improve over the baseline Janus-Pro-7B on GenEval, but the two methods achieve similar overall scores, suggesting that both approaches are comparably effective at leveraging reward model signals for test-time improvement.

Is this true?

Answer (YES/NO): YES